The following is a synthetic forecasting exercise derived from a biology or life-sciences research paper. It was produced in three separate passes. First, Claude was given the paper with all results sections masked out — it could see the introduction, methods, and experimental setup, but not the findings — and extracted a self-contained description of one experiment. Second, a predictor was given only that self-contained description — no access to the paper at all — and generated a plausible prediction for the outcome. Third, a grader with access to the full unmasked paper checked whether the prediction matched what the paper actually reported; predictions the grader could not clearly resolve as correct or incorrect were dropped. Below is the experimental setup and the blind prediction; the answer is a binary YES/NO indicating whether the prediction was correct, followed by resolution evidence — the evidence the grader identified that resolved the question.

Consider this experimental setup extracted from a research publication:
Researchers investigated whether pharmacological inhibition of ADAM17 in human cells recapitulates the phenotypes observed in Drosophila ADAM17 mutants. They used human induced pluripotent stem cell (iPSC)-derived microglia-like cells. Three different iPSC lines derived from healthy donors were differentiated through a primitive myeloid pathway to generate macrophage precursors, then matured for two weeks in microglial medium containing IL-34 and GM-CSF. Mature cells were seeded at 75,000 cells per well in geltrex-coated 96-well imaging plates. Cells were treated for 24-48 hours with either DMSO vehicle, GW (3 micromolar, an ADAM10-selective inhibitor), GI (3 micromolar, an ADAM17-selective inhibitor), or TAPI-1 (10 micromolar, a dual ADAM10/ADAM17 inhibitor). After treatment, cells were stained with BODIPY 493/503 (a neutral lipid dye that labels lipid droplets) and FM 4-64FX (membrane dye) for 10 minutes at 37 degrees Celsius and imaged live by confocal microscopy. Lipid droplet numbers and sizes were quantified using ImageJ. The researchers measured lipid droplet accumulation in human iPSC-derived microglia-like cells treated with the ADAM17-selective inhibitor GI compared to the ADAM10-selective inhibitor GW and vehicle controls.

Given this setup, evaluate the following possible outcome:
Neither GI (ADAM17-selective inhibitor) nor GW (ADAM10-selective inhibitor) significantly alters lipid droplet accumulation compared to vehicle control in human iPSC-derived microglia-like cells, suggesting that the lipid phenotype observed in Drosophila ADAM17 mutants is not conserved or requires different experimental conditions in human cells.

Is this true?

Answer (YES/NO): NO